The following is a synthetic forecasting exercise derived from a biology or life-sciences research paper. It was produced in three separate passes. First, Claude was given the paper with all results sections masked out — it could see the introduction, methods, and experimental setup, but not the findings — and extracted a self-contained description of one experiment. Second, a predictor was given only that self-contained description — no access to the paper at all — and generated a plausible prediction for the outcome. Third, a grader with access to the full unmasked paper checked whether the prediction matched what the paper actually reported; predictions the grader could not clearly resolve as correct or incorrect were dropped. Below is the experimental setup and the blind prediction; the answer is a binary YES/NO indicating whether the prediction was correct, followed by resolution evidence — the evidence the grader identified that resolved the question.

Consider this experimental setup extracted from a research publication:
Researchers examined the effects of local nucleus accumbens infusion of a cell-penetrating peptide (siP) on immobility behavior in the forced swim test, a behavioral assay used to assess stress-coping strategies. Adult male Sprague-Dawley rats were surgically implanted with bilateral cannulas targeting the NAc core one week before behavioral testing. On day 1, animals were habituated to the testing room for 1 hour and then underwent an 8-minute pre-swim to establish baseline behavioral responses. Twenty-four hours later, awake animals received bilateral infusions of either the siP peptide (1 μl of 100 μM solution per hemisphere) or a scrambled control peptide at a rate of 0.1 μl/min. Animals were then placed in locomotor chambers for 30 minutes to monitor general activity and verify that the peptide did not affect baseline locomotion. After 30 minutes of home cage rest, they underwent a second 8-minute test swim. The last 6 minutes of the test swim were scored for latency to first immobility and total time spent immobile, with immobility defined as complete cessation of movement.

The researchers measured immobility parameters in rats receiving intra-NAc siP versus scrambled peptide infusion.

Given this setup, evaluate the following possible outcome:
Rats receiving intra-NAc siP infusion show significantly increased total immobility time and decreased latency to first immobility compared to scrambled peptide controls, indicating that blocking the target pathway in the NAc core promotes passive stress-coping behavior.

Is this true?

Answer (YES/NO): NO